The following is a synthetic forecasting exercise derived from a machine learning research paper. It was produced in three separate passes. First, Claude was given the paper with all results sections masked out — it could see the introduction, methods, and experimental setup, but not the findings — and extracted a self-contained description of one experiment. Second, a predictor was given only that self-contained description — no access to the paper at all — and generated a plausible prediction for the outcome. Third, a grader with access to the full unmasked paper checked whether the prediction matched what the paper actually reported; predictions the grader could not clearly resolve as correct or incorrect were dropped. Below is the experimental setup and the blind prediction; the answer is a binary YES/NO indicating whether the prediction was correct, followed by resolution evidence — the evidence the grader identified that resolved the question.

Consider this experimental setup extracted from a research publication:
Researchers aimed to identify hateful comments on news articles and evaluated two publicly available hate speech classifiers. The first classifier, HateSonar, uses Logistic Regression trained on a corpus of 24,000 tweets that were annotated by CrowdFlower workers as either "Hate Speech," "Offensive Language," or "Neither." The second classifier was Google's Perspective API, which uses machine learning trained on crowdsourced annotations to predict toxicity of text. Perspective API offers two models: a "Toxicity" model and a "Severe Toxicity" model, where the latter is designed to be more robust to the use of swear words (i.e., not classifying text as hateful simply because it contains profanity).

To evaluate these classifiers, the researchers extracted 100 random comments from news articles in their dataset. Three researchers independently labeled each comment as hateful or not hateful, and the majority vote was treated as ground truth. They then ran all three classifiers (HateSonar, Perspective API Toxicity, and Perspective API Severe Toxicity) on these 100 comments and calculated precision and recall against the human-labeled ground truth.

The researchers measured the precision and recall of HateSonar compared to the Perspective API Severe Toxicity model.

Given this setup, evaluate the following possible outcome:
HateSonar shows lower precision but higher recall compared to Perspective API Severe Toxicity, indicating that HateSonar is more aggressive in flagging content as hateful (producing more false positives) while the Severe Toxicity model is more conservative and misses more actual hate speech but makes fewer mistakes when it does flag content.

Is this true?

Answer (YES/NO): NO